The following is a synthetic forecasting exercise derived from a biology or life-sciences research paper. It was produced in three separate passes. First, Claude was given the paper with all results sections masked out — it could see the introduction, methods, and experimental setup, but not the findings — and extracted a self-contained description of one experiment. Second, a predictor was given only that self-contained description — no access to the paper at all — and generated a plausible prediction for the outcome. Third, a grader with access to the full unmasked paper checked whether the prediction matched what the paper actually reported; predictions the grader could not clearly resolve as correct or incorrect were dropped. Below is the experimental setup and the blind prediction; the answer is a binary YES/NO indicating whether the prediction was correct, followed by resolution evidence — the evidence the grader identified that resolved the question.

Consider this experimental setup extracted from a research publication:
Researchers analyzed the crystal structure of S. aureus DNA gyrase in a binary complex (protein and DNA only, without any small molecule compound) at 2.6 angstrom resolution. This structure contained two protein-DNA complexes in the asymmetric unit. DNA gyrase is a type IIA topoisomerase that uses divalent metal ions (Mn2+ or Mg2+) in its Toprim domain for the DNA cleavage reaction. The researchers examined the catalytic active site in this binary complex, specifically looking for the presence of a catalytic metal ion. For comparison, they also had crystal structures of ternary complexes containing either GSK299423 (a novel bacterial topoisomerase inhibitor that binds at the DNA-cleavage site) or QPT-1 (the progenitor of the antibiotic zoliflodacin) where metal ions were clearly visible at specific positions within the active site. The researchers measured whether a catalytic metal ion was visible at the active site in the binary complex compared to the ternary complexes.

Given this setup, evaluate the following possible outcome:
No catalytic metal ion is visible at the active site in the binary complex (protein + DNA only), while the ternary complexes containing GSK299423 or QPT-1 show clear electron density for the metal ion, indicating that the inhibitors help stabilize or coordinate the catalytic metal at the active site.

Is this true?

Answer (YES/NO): YES